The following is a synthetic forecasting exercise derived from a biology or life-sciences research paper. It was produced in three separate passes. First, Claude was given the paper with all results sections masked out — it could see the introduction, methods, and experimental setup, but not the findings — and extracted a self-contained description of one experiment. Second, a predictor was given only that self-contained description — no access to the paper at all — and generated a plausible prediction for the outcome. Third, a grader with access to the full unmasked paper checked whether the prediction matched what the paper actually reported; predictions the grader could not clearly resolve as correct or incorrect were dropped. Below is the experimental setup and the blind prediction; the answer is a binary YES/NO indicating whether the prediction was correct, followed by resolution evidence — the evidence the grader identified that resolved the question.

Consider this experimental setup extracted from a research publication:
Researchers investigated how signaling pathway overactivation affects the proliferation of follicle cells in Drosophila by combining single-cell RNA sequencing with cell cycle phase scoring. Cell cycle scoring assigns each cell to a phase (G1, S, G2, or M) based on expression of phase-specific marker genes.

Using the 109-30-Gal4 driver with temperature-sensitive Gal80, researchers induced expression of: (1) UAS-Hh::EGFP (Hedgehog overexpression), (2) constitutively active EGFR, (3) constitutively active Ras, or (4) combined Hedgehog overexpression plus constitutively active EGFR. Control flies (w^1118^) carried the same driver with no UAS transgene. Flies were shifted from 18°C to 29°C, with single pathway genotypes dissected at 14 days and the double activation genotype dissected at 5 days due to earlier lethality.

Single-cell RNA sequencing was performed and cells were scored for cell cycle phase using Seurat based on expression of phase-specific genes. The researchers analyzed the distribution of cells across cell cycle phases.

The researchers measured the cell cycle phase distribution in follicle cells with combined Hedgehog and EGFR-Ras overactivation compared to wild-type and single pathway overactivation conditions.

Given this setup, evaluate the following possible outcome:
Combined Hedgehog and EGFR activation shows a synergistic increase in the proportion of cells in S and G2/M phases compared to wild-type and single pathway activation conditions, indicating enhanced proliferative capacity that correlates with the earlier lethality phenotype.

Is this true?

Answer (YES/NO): NO